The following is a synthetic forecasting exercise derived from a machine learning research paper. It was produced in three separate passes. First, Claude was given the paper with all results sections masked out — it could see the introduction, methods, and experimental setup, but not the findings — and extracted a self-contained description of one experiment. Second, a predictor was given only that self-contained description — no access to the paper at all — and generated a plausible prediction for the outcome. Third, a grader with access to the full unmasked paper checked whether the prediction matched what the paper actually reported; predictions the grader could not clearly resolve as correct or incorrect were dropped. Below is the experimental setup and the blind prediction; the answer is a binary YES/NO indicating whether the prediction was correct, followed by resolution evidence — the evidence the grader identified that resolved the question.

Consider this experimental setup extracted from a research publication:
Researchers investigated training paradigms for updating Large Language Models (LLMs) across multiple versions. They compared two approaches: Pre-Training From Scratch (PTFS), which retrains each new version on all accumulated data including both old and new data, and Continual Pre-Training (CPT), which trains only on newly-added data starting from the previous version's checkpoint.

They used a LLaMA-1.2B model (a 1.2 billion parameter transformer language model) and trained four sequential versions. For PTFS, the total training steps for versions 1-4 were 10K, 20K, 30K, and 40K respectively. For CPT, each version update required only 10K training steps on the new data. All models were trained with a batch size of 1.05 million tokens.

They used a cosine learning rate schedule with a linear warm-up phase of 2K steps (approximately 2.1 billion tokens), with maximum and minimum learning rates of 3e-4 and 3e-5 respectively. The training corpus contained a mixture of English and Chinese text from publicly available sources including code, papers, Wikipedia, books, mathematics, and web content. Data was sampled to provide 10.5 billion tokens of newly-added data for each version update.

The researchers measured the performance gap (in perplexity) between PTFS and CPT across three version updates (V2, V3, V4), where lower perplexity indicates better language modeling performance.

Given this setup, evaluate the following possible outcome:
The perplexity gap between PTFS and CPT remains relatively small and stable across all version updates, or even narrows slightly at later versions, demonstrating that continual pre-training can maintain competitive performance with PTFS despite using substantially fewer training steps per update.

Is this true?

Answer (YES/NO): NO